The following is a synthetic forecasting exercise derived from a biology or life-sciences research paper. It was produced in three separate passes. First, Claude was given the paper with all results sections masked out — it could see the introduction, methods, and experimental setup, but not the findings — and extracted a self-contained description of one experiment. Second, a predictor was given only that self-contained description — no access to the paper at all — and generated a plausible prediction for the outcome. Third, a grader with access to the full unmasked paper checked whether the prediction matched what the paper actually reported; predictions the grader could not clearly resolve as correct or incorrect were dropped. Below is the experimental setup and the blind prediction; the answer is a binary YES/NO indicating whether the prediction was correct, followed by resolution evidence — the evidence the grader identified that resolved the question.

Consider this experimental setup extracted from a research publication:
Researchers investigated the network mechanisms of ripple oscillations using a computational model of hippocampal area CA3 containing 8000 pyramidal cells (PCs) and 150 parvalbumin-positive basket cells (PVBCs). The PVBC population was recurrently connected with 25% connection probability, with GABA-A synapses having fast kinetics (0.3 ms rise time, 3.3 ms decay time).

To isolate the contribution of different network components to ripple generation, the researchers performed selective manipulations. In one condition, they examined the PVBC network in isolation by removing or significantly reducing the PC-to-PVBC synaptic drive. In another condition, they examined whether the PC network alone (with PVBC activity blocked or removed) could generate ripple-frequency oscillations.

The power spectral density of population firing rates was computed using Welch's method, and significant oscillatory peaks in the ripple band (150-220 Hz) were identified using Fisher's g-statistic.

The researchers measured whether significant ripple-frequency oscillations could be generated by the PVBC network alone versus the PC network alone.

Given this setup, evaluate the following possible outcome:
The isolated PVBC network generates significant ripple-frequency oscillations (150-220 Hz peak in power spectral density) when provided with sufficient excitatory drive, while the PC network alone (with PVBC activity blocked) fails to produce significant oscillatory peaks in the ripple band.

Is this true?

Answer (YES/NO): YES